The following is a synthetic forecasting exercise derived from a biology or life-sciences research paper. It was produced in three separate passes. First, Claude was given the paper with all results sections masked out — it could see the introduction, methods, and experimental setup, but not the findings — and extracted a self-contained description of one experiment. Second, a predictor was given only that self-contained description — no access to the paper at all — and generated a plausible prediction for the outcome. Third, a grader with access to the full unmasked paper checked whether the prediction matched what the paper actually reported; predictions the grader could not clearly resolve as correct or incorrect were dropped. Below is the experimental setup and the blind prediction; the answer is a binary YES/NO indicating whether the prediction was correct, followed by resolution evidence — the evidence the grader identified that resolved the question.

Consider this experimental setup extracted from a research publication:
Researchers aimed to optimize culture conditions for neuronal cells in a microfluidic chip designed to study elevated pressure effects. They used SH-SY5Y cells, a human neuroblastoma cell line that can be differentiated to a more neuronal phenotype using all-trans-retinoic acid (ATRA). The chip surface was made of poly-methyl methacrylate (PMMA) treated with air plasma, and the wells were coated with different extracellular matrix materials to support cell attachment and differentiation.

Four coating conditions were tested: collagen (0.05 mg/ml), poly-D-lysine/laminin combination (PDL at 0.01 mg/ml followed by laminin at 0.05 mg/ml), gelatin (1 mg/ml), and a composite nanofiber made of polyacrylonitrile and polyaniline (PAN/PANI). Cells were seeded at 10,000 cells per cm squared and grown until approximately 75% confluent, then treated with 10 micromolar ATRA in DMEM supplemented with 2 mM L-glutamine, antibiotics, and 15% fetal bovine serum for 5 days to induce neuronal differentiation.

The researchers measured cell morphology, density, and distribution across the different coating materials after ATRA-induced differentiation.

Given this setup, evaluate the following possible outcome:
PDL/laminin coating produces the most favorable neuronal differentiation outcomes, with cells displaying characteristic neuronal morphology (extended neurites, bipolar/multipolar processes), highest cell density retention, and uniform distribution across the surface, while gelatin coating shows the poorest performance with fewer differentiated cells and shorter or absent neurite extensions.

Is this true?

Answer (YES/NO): NO